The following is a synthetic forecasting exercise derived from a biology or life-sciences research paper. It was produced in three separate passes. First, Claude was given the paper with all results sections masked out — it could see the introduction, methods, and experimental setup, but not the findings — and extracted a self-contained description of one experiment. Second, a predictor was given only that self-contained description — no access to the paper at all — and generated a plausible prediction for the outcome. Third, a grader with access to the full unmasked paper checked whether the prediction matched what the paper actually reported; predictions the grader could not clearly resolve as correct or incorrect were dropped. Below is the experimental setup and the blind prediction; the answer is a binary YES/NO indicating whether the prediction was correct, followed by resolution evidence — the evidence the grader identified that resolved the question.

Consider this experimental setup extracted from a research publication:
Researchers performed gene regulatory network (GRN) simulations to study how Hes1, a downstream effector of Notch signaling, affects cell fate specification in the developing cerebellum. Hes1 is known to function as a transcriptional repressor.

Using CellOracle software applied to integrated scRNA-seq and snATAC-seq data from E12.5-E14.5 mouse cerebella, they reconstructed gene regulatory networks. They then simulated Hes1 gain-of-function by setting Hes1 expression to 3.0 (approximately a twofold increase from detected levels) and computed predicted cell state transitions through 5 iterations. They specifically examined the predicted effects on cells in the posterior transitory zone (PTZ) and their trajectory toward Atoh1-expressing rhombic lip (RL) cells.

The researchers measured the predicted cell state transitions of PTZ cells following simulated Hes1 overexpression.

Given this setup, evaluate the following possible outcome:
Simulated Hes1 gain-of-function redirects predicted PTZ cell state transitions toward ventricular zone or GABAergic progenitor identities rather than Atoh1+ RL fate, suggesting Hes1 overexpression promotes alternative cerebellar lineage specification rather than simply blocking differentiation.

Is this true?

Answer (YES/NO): NO